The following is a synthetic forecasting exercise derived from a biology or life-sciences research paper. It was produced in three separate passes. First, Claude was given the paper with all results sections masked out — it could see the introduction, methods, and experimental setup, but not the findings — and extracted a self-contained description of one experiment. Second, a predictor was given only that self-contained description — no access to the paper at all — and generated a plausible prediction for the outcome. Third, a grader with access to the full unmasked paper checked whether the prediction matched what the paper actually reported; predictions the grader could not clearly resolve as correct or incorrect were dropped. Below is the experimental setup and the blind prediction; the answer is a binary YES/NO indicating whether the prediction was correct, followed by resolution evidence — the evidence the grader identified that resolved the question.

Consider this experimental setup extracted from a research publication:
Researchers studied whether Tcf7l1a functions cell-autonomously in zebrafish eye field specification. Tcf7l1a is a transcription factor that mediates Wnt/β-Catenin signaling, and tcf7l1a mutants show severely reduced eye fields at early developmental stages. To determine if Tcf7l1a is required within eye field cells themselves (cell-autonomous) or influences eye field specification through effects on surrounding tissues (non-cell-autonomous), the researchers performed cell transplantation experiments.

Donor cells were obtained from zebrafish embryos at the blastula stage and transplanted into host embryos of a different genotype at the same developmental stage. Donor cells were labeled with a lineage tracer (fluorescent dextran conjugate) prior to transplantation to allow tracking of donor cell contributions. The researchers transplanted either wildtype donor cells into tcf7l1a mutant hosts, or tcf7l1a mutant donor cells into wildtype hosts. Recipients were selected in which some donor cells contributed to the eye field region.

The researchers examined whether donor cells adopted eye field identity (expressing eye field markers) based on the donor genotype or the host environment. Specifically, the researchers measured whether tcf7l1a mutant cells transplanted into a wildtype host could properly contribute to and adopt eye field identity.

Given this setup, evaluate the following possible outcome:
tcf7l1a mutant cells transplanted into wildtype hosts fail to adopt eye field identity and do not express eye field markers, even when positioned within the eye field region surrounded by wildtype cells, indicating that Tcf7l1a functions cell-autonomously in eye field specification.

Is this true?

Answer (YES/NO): NO